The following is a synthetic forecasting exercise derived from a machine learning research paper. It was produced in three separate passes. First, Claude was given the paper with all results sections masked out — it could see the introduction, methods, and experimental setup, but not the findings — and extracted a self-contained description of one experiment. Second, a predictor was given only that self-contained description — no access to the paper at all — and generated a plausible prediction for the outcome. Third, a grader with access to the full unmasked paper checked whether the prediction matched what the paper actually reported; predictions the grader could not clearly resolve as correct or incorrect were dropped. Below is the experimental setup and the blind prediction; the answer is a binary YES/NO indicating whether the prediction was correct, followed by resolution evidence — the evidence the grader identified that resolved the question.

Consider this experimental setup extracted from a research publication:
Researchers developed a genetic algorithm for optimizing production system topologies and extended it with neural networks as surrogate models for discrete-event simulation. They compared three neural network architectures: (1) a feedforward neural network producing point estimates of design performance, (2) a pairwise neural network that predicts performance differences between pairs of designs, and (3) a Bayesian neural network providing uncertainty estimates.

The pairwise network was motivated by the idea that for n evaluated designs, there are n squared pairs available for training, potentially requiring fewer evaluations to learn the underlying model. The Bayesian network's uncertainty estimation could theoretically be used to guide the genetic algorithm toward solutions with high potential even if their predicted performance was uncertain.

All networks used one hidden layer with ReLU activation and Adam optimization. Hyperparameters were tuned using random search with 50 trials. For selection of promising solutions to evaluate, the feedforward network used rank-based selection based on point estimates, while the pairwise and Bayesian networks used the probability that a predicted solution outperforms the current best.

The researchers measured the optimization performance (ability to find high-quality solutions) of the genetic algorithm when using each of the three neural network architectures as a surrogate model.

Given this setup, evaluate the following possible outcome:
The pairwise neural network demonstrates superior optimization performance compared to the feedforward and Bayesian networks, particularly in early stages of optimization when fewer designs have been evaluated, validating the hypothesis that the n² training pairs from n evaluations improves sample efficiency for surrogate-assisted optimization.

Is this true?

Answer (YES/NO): NO